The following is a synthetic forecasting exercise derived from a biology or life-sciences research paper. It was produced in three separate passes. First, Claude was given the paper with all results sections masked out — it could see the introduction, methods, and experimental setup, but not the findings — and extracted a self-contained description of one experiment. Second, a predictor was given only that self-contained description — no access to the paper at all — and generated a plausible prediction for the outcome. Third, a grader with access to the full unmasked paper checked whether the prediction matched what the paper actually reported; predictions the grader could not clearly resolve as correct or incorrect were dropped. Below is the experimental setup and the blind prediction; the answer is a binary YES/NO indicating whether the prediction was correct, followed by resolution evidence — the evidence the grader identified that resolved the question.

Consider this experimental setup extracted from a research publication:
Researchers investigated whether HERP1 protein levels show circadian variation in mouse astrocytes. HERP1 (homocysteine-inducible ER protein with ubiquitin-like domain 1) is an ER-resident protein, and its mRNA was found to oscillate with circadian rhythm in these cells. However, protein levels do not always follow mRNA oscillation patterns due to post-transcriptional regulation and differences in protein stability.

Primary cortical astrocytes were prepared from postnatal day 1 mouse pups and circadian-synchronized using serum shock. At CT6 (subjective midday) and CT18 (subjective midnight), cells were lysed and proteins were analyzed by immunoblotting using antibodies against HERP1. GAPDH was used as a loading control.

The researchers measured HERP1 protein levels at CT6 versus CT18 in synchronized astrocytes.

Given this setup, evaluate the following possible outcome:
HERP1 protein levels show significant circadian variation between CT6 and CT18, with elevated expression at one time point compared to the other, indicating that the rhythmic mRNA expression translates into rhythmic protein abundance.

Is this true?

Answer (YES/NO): YES